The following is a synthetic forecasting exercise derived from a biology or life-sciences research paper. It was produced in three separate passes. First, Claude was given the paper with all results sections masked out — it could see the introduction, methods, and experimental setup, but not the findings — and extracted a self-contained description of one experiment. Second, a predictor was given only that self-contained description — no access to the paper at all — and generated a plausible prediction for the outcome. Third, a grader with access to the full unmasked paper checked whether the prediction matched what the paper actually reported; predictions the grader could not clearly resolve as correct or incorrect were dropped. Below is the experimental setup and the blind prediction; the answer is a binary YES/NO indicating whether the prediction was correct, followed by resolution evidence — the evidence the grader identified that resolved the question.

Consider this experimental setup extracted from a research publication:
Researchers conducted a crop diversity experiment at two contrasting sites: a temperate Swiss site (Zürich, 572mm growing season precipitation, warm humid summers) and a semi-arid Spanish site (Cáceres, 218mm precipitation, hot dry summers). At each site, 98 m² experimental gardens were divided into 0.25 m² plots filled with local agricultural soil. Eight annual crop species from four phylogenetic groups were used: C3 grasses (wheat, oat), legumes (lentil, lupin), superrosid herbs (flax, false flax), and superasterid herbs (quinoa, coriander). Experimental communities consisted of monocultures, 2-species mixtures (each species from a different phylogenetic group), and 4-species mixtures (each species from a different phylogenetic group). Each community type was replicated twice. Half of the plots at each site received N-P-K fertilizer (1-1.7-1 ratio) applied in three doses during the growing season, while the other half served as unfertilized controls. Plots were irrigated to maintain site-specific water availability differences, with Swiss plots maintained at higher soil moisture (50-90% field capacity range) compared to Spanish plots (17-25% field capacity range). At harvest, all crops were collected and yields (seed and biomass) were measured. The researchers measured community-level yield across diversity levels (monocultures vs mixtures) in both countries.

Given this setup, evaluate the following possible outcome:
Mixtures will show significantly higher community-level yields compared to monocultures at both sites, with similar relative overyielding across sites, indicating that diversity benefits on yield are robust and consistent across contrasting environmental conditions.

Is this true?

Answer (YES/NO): NO